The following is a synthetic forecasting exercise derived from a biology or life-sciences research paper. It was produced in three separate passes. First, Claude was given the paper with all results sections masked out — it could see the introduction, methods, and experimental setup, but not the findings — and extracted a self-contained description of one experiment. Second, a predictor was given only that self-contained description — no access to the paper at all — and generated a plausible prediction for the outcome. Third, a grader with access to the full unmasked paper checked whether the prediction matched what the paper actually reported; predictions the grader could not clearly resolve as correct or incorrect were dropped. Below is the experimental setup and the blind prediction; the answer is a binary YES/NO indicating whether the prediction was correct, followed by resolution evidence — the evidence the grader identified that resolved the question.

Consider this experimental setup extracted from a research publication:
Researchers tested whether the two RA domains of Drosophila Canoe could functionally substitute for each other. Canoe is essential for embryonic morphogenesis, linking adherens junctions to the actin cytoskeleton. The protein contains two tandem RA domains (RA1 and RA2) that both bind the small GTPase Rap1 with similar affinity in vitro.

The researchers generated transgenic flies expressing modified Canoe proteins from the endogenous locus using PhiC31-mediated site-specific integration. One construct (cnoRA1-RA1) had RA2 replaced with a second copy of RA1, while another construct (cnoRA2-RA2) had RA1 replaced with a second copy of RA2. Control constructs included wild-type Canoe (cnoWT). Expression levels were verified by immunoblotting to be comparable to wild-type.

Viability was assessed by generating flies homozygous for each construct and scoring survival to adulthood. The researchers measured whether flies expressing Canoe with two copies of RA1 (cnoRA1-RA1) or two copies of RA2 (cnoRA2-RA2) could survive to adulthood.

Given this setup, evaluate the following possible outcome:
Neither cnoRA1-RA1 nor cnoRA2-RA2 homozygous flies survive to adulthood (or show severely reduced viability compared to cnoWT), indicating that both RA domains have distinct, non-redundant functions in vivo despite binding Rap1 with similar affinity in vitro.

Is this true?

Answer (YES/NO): NO